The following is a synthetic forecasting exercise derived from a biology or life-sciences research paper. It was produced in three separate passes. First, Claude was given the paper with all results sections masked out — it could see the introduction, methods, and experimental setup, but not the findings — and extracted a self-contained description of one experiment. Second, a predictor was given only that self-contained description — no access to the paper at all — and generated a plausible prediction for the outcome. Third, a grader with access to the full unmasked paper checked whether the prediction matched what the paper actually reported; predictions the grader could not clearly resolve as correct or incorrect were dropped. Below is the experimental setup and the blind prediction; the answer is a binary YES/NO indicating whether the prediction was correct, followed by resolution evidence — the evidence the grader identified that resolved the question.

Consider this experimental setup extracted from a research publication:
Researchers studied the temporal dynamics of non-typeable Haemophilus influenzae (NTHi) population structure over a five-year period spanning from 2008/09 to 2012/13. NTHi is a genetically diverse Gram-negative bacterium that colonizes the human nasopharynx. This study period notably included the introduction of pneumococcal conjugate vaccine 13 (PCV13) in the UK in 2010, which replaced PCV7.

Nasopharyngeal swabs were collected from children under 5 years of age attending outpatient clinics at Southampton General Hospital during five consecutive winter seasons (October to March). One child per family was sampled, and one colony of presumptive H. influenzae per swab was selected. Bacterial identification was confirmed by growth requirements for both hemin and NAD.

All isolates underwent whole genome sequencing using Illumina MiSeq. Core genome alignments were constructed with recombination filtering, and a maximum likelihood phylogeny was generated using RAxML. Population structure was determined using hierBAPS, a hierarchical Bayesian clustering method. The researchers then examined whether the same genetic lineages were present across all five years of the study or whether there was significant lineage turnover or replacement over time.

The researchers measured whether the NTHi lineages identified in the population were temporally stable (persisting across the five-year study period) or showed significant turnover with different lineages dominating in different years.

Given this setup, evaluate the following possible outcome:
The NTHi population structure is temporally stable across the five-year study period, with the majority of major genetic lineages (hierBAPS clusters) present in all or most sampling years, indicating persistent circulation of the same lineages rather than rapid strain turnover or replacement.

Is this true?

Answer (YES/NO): YES